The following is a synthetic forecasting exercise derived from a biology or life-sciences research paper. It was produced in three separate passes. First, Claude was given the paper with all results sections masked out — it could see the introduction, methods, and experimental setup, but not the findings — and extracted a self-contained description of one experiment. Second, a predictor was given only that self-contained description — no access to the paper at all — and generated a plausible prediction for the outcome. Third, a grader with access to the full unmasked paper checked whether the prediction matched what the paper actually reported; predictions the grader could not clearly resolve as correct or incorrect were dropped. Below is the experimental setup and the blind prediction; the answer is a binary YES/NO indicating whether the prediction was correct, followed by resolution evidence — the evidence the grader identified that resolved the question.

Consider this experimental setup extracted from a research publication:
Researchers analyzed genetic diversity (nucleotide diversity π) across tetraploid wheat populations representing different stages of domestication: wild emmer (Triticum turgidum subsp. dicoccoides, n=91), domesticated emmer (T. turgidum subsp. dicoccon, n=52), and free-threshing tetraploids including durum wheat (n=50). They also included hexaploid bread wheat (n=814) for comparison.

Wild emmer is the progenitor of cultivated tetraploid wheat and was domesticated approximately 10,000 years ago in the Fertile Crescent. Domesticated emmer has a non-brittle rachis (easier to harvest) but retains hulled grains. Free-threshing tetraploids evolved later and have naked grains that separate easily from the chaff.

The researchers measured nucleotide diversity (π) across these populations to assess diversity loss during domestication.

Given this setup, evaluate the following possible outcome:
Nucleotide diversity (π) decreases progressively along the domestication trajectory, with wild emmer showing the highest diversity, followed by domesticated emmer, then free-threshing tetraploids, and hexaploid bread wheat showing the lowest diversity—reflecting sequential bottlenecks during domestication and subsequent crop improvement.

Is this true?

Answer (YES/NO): YES